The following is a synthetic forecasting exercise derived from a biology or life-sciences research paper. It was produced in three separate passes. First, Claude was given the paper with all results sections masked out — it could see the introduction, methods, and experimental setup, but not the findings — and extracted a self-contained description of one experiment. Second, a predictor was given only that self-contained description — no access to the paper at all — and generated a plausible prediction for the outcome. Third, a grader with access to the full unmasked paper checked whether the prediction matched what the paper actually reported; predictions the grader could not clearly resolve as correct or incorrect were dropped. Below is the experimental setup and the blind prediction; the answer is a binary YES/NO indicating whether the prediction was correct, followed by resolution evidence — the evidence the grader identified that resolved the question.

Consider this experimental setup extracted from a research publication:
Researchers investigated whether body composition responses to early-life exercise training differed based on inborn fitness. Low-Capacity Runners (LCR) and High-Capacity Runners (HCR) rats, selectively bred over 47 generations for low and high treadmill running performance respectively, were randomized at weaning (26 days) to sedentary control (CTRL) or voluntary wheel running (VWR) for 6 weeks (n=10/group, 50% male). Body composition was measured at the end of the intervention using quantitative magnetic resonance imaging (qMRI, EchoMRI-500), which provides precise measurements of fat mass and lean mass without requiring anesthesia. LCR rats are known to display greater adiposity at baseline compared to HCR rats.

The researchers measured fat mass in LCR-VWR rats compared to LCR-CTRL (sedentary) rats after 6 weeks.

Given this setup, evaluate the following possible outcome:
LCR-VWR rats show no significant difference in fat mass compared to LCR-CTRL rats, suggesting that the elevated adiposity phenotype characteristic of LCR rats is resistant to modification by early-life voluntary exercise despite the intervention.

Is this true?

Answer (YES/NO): NO